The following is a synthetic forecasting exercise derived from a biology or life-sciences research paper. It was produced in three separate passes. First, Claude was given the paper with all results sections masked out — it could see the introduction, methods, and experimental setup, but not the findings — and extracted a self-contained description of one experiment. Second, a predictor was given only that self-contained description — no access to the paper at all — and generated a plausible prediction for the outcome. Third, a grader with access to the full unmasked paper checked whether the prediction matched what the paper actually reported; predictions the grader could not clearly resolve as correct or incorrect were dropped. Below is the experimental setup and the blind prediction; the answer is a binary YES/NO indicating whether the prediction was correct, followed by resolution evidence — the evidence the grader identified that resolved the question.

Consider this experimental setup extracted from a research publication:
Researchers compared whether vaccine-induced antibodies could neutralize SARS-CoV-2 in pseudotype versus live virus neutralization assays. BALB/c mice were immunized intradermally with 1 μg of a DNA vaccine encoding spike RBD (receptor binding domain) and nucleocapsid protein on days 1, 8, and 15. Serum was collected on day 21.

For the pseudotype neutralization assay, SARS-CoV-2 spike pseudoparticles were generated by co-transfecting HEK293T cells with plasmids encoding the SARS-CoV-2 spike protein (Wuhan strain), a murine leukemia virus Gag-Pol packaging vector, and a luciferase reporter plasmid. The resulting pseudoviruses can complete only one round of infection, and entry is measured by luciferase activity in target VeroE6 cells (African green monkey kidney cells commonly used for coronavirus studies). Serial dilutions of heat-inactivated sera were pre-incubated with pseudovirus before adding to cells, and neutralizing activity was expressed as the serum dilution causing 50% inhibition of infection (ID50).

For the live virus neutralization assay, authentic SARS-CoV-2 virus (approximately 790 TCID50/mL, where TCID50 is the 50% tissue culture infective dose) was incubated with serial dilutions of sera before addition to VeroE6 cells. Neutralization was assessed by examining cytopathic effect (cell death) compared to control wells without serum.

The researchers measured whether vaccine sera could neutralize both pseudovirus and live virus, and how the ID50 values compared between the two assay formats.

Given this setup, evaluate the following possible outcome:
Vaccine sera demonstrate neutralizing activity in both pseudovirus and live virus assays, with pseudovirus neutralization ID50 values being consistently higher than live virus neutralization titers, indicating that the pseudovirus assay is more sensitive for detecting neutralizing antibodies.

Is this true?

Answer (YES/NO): YES